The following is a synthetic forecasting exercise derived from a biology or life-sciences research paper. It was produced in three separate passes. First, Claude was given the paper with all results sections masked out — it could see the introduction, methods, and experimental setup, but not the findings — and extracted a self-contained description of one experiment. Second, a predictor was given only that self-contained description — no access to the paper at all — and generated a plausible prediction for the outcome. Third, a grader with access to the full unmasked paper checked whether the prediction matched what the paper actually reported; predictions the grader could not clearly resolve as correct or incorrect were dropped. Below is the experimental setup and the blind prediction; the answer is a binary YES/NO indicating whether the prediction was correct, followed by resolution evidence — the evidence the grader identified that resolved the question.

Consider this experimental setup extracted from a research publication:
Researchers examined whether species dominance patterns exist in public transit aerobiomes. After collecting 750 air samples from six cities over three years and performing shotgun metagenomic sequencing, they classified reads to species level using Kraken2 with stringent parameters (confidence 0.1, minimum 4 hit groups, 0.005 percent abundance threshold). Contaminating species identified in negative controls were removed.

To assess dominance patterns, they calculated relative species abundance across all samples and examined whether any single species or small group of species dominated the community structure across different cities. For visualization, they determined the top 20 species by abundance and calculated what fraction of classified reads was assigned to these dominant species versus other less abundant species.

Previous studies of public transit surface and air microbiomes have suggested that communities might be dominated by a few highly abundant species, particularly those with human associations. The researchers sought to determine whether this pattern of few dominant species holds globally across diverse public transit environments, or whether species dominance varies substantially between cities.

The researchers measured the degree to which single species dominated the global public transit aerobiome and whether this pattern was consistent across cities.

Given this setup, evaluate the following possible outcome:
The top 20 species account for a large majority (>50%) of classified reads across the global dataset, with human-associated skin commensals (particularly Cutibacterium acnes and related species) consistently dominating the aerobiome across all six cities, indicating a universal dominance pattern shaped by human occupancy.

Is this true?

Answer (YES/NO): NO